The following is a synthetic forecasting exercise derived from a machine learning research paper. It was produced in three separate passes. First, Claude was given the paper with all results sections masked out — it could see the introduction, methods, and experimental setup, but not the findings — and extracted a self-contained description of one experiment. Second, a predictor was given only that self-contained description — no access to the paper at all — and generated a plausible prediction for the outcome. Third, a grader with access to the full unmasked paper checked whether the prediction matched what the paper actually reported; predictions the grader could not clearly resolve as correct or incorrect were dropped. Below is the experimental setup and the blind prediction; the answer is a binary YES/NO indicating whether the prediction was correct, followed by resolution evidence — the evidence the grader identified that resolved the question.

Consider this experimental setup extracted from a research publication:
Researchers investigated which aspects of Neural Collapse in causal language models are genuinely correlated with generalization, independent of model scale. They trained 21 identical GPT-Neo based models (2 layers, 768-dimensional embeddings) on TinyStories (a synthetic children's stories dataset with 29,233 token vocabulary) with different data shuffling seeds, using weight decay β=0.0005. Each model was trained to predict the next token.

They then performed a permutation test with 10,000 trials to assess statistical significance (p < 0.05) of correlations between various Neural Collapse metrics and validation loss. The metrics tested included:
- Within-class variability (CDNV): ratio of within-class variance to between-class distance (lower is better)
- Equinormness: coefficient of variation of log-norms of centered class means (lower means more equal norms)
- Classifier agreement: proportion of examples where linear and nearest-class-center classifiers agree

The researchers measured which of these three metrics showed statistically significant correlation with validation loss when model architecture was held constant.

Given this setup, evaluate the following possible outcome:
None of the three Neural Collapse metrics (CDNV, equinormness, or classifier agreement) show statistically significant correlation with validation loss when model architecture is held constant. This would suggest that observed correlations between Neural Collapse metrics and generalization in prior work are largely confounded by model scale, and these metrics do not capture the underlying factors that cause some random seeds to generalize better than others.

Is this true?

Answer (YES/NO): NO